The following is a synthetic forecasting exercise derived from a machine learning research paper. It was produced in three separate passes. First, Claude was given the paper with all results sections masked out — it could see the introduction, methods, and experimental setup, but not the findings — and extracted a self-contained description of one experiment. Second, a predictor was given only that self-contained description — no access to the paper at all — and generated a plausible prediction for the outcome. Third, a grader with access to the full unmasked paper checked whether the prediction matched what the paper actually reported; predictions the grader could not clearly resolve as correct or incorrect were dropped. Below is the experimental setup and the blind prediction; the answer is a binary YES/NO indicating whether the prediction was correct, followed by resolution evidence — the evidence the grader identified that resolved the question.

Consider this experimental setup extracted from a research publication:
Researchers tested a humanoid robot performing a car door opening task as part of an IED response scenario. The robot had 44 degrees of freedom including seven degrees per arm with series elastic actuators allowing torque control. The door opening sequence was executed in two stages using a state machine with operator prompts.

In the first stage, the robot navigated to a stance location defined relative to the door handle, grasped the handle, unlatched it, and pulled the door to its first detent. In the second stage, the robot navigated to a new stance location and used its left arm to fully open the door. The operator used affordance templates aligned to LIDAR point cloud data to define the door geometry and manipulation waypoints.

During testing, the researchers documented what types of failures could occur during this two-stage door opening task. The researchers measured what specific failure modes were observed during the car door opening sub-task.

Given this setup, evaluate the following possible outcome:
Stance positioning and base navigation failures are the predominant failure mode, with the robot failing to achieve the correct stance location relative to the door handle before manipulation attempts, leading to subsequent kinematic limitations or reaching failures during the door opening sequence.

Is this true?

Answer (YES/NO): NO